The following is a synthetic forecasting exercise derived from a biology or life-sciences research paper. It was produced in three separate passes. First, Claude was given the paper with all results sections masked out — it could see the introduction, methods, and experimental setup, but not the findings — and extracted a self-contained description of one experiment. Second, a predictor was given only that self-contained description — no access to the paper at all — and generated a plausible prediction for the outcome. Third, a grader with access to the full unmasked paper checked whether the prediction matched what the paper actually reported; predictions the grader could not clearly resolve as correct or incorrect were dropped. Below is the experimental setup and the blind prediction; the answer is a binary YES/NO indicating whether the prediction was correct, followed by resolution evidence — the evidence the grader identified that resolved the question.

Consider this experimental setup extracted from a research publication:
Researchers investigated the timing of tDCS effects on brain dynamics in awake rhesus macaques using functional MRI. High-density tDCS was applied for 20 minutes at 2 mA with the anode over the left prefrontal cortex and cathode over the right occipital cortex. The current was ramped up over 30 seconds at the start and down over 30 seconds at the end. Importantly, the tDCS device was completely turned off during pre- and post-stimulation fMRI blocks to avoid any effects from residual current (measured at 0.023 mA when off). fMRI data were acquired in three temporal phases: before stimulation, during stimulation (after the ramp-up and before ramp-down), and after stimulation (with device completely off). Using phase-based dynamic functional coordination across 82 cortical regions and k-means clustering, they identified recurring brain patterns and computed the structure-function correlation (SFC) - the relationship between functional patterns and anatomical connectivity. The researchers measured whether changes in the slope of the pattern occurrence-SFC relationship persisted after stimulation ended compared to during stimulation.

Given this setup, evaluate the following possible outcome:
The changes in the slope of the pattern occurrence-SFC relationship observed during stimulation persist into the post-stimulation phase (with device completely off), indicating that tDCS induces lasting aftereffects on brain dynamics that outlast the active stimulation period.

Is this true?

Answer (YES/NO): YES